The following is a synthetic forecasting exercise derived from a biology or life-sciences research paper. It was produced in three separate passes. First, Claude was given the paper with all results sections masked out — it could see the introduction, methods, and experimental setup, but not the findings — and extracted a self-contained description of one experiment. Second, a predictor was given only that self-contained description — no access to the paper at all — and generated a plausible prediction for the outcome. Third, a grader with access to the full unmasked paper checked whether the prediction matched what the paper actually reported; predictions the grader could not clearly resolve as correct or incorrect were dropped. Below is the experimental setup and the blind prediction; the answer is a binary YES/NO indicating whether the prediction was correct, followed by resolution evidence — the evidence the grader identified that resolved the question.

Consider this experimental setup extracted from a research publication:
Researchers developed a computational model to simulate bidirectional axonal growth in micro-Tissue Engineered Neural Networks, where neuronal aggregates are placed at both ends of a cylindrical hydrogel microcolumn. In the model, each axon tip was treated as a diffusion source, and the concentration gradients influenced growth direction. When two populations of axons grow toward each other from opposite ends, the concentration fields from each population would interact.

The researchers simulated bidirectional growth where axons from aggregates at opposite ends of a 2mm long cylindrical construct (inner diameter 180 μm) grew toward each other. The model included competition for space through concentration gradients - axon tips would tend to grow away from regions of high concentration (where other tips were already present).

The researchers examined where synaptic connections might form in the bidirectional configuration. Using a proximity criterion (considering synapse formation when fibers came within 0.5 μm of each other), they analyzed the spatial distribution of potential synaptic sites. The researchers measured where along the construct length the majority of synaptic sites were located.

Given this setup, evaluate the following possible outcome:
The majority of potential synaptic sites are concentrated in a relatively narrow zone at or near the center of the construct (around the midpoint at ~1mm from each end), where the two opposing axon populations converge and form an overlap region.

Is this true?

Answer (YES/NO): NO